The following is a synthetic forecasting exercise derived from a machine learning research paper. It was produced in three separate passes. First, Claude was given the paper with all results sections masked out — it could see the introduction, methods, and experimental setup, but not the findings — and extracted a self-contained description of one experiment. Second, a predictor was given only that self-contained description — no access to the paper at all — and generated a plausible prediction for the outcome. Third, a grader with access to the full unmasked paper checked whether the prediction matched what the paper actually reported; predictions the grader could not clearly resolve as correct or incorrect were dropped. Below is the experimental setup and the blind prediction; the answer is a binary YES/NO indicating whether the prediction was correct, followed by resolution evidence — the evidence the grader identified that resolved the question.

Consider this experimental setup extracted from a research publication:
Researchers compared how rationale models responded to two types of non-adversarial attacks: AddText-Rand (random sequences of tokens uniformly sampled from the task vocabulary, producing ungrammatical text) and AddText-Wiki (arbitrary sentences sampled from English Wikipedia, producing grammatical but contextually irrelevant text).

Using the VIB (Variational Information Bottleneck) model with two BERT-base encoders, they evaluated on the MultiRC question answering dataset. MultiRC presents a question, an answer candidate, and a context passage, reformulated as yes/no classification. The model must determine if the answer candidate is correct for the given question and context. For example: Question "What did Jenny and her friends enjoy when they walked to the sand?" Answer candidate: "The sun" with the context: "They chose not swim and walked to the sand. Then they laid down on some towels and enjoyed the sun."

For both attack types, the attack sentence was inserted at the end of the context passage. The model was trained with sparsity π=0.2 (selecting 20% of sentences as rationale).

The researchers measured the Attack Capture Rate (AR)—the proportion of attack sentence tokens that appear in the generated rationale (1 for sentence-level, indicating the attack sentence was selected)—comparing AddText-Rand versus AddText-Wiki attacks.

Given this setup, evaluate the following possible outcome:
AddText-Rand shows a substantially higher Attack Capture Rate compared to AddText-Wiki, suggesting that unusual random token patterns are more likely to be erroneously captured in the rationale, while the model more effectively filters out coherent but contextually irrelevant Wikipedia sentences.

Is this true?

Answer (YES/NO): NO